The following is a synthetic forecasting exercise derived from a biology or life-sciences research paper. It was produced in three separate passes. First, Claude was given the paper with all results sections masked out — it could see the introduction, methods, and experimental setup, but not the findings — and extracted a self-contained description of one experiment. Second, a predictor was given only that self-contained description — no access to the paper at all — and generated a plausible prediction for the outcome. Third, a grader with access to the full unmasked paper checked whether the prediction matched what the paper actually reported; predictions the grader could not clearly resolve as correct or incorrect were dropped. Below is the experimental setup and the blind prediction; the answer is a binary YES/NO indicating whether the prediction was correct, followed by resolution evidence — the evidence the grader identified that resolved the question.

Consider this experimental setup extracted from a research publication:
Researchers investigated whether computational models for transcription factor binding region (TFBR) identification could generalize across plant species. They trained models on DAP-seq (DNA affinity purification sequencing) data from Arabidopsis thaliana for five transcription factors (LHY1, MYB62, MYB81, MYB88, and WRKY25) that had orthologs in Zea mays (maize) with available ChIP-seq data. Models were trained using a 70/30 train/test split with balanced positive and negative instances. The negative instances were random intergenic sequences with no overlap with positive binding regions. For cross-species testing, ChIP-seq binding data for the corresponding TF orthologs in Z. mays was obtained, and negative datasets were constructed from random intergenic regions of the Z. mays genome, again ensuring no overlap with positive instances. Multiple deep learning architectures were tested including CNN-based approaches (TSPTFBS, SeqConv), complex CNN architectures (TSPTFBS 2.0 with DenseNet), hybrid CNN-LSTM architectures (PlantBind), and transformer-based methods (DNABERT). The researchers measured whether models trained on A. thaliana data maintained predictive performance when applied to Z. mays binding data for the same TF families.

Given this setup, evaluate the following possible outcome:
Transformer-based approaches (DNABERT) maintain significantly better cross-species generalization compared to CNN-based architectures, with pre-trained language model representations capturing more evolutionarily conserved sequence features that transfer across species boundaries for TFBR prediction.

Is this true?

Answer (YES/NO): NO